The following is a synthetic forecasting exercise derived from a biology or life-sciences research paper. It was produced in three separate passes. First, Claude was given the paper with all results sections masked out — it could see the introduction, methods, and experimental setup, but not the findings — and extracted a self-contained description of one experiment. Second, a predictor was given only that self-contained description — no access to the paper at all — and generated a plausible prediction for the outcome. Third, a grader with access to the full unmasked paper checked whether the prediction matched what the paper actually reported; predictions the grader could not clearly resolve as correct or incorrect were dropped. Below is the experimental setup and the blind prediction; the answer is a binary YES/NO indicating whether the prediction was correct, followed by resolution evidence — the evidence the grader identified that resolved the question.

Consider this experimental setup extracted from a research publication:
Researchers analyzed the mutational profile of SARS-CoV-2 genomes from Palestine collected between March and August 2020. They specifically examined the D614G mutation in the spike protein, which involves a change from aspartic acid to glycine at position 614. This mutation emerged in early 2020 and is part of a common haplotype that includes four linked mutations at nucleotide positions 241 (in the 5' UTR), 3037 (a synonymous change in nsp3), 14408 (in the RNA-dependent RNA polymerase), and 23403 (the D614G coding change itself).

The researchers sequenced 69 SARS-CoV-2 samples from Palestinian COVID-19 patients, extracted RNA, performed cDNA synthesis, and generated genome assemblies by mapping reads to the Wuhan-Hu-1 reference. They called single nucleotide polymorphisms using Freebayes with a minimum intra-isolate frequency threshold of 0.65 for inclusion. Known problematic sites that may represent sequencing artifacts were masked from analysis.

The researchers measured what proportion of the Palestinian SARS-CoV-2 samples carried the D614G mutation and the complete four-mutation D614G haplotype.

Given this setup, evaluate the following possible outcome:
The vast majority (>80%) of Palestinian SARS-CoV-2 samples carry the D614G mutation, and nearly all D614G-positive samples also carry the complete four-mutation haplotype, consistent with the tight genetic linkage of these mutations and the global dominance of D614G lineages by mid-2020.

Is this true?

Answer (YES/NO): YES